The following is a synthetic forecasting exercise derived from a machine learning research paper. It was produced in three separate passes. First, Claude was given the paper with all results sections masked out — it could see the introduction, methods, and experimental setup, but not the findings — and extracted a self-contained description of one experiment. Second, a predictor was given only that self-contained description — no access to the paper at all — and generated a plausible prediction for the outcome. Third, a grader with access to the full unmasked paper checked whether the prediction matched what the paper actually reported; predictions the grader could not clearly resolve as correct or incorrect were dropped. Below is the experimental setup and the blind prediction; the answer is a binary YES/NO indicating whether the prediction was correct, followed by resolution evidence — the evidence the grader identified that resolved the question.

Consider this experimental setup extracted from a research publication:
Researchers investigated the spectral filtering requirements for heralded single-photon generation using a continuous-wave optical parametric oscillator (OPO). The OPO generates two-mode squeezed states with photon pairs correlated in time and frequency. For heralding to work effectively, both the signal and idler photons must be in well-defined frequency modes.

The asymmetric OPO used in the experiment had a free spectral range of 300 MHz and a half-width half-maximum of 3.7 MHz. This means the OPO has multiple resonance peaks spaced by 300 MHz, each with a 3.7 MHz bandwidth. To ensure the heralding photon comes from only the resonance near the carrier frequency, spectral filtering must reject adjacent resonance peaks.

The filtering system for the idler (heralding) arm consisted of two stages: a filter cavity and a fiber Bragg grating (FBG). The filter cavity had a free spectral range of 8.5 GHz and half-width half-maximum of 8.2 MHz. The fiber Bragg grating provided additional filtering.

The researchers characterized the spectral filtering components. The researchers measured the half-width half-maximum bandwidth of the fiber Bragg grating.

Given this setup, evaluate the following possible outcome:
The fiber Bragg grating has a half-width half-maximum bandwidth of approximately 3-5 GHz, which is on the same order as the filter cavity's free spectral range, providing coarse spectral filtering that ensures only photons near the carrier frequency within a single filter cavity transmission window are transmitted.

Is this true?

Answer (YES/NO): YES